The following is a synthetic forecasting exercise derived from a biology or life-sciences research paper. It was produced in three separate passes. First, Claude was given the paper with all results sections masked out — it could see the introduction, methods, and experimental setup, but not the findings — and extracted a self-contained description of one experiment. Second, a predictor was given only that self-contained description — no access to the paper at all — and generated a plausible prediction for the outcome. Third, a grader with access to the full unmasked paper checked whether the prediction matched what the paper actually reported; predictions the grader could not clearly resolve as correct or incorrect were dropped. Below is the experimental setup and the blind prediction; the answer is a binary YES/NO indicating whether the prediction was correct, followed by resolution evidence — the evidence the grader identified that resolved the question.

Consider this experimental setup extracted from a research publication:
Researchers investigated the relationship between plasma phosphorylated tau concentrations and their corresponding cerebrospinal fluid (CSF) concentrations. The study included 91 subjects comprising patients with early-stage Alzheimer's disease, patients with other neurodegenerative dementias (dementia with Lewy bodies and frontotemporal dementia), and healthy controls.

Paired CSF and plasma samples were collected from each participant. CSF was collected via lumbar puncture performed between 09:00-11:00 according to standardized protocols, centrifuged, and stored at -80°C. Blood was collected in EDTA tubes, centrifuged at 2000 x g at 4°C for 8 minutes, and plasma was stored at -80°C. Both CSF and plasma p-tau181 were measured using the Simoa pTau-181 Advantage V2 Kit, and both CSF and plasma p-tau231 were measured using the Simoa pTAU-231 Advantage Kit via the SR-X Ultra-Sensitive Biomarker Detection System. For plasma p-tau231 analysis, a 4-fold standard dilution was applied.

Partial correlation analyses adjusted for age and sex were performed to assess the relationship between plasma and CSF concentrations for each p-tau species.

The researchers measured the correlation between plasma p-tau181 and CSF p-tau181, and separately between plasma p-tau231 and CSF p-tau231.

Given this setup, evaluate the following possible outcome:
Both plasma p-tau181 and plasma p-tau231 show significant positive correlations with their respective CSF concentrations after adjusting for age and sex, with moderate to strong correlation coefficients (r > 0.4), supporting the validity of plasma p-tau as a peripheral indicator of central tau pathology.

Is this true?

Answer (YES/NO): YES